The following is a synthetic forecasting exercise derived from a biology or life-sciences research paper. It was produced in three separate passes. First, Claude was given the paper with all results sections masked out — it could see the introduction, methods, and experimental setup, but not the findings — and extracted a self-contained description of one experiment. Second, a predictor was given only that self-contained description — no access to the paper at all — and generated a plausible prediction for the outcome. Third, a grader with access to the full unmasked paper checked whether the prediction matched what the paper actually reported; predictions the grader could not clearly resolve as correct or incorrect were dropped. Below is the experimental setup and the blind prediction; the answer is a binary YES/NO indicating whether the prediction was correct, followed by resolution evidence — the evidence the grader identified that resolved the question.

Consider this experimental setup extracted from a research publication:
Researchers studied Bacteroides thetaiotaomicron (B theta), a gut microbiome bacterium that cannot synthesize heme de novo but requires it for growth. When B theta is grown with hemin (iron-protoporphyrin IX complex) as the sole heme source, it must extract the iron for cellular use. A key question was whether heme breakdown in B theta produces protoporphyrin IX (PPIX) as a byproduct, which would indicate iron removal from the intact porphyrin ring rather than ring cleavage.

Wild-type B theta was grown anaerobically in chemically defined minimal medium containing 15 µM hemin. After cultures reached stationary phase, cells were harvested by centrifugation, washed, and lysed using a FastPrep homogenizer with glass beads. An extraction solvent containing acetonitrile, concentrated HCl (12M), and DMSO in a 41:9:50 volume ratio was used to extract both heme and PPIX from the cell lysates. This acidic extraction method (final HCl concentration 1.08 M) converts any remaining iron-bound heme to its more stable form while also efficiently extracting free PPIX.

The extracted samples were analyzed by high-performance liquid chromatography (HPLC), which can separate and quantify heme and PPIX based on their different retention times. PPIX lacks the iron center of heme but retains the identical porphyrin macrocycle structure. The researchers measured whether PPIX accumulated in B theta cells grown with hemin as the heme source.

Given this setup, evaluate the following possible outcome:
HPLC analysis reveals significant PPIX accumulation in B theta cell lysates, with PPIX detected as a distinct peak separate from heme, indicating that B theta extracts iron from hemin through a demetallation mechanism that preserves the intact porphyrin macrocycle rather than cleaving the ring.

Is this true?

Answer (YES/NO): NO